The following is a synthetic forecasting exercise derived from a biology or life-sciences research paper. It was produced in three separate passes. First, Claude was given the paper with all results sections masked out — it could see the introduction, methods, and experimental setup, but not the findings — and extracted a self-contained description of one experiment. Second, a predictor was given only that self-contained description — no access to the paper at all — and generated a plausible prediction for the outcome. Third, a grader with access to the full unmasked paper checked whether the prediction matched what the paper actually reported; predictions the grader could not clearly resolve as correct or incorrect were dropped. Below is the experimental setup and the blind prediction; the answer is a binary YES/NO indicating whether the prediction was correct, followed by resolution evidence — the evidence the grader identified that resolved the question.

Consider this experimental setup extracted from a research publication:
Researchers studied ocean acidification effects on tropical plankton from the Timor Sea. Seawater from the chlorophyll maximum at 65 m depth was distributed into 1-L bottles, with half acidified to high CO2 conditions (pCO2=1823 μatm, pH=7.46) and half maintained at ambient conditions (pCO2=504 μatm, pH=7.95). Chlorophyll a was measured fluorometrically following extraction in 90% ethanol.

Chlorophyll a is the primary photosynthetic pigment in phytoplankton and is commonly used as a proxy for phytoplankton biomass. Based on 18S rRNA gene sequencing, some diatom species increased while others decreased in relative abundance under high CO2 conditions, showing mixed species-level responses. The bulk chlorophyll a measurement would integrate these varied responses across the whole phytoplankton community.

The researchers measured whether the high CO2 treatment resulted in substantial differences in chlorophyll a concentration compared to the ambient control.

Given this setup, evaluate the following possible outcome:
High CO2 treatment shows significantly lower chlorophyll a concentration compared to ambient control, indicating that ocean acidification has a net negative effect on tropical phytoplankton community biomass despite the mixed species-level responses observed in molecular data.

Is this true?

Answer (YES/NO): NO